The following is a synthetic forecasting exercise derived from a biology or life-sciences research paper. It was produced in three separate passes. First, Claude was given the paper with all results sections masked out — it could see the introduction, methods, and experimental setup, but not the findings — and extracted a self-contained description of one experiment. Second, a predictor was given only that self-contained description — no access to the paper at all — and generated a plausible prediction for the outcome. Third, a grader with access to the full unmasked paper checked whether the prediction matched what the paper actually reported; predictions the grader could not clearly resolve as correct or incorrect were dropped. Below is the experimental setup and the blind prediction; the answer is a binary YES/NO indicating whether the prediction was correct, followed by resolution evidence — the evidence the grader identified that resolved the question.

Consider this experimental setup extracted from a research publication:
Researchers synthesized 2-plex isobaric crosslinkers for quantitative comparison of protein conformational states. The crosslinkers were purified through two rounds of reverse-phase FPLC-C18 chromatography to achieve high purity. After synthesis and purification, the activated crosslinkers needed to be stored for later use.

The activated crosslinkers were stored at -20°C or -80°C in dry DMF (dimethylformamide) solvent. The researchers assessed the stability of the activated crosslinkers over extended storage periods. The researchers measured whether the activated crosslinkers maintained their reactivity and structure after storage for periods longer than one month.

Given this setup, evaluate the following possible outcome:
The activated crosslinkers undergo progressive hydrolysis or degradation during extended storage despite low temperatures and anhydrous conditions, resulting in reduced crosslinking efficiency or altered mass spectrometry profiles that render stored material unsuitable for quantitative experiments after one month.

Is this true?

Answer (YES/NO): YES